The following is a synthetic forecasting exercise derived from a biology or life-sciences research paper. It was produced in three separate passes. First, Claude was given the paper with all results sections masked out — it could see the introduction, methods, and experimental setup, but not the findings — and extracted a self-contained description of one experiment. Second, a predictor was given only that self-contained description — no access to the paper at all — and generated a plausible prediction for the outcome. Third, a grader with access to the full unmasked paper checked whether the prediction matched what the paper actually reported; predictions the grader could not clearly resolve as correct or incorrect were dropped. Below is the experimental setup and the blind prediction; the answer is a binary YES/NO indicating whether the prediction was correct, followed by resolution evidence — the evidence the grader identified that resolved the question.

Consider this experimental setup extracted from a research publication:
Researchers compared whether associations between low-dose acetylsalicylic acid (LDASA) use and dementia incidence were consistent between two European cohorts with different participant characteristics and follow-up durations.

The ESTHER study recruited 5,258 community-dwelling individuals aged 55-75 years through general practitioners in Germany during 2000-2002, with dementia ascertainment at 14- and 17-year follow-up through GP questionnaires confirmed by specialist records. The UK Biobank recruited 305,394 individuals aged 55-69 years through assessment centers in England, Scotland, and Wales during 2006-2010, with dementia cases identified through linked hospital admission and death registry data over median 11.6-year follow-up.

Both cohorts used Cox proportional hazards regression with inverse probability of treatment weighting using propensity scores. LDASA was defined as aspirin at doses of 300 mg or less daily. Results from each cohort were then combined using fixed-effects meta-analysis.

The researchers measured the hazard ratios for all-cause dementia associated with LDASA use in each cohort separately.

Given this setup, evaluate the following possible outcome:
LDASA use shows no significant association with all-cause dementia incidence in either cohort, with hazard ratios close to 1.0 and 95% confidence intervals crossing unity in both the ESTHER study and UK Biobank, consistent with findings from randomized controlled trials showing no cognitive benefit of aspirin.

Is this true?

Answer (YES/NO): NO